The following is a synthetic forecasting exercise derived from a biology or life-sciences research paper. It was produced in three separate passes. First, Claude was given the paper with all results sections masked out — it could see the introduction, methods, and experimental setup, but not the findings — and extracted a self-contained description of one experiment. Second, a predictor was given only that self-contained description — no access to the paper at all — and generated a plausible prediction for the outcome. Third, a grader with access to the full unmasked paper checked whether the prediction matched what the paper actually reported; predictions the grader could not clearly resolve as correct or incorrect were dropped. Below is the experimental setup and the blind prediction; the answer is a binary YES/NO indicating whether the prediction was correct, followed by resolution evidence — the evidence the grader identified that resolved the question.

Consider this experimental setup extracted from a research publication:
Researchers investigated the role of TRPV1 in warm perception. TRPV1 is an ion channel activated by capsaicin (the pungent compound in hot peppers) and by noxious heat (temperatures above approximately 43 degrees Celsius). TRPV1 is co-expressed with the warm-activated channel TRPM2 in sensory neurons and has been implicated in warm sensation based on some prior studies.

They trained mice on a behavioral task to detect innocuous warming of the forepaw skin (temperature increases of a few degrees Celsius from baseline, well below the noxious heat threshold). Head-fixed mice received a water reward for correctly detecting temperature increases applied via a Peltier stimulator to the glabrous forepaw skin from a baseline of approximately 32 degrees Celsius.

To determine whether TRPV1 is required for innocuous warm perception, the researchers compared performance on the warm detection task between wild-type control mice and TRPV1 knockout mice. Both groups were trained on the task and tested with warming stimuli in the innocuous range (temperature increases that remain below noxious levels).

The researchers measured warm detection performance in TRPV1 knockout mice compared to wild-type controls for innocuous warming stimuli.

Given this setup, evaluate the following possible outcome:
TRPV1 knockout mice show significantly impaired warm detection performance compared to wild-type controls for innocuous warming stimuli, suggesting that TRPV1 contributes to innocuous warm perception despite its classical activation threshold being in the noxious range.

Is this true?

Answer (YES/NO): NO